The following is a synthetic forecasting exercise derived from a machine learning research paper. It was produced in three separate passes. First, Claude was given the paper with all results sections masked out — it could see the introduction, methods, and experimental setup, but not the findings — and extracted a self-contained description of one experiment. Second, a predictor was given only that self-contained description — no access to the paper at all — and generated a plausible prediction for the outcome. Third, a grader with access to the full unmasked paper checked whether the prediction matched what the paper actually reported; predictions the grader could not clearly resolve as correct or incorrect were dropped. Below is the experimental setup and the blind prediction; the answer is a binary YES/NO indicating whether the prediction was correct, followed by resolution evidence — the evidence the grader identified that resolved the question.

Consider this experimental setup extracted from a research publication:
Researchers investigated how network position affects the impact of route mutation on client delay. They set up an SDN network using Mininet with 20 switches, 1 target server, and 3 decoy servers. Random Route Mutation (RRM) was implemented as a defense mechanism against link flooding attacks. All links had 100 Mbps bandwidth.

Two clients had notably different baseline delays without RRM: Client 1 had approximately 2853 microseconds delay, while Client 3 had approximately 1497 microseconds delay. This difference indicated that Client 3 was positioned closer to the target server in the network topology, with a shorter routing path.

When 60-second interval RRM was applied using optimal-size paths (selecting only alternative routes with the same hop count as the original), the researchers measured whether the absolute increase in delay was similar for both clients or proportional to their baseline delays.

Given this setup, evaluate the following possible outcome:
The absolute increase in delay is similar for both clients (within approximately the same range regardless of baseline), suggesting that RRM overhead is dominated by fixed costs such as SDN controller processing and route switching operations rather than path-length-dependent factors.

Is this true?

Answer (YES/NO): YES